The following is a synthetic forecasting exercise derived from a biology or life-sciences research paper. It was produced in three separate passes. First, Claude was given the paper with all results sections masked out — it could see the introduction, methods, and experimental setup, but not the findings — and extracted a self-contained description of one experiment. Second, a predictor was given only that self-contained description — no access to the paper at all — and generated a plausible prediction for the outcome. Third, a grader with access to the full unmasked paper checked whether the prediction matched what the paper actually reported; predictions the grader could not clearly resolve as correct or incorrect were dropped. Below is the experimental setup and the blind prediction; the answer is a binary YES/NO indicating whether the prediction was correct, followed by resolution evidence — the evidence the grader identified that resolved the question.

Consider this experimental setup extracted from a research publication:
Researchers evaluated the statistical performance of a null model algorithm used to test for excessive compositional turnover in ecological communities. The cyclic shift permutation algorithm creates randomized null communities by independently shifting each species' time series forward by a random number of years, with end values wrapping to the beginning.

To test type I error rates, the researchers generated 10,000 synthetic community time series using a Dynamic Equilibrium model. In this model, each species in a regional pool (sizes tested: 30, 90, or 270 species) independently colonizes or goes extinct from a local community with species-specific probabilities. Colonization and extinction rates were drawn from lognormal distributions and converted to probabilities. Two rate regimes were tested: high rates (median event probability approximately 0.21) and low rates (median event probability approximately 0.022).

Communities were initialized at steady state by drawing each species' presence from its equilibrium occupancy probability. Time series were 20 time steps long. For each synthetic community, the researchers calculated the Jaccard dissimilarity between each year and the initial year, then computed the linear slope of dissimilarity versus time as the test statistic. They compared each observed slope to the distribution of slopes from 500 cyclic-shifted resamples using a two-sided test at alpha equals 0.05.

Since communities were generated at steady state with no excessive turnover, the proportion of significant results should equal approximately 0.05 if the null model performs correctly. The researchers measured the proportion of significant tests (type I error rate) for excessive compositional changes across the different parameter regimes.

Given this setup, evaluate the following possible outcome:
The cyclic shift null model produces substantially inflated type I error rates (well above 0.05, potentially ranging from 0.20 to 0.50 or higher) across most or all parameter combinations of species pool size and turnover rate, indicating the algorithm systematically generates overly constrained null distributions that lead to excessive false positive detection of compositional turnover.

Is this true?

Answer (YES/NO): YES